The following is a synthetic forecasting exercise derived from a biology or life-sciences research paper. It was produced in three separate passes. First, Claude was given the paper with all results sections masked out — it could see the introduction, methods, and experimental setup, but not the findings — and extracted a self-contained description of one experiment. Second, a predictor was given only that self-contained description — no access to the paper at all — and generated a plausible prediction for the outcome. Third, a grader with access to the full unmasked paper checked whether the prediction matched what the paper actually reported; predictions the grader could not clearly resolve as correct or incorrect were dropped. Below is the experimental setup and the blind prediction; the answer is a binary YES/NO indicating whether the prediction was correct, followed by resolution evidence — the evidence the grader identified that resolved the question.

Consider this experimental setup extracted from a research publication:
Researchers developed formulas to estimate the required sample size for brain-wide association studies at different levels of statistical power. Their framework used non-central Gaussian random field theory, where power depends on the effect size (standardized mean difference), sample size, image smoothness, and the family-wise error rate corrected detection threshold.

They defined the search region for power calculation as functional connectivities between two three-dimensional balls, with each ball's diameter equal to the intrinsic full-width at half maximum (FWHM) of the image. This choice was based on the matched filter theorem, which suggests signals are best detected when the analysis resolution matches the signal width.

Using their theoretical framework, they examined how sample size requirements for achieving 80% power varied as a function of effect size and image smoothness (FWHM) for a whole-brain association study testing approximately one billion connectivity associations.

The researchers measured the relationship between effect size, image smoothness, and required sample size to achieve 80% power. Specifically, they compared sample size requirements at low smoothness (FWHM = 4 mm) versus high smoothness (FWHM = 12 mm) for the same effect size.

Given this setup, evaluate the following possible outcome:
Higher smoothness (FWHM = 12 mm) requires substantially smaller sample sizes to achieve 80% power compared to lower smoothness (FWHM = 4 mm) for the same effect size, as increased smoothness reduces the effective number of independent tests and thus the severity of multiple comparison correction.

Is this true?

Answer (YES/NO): YES